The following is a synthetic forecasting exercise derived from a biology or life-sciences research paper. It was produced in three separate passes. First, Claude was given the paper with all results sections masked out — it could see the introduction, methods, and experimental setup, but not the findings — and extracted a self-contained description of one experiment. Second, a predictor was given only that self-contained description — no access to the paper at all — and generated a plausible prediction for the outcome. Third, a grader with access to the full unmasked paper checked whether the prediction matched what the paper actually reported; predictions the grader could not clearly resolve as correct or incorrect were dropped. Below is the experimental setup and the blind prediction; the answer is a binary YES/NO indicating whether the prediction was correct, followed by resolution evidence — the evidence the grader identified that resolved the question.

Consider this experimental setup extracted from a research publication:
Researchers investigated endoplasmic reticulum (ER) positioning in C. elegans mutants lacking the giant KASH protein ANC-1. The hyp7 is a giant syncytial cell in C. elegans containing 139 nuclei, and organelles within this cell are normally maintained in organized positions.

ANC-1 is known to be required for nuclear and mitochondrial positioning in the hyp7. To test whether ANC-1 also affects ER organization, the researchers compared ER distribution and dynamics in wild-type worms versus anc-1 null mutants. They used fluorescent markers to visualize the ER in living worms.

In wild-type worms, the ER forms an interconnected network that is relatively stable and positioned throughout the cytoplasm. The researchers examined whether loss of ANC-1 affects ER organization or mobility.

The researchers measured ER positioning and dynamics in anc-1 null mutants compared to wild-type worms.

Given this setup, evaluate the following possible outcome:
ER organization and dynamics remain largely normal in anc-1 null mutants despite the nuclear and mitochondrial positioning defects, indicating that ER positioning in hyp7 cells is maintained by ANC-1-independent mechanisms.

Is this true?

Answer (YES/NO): NO